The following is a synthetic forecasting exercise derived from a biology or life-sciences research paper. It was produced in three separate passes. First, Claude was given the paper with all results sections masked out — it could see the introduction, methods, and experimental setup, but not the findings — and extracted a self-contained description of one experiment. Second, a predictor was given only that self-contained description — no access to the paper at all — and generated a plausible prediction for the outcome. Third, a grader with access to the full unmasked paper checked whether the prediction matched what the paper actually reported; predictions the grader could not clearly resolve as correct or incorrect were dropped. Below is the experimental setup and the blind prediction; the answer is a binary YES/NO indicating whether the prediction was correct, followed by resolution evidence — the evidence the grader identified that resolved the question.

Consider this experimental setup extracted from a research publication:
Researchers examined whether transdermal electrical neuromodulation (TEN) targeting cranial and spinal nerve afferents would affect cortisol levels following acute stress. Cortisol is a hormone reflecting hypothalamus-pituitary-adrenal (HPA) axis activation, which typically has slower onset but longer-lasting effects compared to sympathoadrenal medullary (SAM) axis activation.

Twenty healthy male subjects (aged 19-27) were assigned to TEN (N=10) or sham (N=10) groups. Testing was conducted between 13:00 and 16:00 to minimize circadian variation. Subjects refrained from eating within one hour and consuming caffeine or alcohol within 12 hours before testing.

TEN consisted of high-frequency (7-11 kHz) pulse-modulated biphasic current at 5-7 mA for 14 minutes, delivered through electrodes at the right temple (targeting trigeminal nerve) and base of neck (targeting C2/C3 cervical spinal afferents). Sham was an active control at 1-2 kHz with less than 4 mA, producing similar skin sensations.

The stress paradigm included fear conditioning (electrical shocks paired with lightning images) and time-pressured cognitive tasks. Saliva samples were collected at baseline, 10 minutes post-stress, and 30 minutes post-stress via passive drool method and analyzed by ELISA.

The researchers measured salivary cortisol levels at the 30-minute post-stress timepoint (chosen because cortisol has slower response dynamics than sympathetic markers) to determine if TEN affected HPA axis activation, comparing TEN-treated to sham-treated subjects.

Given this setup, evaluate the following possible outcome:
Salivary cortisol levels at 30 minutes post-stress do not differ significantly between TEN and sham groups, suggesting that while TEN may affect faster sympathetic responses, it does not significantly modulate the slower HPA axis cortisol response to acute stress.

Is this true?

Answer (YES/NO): YES